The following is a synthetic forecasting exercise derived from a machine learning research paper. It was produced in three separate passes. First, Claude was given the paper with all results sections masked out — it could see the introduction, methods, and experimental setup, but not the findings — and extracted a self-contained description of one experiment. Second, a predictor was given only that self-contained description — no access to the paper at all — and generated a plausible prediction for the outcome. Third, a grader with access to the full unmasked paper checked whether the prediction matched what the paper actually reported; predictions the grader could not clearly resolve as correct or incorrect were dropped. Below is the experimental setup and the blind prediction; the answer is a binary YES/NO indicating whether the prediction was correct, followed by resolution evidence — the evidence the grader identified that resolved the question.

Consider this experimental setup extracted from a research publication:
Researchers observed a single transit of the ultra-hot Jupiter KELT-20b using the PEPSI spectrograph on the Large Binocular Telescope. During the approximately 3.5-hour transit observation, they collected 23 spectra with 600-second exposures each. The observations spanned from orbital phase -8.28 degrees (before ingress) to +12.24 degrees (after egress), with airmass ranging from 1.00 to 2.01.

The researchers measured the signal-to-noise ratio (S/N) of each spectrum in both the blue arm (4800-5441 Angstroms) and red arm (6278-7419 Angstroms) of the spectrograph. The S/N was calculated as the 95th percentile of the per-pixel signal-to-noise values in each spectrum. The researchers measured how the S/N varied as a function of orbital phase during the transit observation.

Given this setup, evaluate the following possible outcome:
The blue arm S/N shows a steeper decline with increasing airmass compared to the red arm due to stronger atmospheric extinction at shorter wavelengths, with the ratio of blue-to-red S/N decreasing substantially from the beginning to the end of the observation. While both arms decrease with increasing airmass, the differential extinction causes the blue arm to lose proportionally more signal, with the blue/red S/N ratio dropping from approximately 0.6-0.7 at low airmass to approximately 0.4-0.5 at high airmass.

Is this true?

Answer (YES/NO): NO